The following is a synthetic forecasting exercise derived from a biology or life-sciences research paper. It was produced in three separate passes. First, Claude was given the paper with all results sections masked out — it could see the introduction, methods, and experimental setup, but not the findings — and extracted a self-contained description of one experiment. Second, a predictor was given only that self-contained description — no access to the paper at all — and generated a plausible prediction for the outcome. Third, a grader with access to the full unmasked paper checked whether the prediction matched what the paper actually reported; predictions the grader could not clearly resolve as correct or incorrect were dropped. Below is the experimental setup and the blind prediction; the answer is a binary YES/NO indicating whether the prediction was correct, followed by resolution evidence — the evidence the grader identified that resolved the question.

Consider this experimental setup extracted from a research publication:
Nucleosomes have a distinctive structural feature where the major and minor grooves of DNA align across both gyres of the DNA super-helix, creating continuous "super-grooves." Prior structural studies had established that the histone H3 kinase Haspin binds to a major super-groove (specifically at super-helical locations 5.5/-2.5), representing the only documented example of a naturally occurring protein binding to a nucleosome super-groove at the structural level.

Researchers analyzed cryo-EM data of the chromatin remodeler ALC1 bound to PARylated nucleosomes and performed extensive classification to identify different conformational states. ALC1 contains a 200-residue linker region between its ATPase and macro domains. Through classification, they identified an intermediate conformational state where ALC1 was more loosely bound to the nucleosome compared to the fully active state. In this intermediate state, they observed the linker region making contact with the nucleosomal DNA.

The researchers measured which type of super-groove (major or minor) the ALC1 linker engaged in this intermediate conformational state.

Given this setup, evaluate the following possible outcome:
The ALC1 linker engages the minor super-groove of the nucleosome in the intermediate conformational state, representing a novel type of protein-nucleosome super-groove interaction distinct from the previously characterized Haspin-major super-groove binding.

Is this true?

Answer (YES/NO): YES